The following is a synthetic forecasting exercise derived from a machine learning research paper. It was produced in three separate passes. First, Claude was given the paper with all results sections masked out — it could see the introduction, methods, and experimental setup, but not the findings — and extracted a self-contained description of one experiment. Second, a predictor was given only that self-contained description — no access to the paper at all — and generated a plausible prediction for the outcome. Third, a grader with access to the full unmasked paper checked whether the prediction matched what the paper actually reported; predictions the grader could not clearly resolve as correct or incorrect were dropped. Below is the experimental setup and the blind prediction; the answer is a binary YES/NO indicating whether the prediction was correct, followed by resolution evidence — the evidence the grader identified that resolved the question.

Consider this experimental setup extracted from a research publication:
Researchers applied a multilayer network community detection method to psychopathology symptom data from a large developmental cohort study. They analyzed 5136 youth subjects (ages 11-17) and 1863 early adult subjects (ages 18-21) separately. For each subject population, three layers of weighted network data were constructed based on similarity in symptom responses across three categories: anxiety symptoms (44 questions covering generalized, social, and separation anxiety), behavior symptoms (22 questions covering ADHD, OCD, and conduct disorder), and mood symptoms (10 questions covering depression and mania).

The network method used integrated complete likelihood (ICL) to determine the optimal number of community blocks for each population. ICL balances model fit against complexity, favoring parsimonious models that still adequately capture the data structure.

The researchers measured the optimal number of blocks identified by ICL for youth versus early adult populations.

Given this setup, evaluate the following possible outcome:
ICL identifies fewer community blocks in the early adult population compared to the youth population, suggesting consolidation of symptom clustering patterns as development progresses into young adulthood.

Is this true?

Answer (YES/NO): NO